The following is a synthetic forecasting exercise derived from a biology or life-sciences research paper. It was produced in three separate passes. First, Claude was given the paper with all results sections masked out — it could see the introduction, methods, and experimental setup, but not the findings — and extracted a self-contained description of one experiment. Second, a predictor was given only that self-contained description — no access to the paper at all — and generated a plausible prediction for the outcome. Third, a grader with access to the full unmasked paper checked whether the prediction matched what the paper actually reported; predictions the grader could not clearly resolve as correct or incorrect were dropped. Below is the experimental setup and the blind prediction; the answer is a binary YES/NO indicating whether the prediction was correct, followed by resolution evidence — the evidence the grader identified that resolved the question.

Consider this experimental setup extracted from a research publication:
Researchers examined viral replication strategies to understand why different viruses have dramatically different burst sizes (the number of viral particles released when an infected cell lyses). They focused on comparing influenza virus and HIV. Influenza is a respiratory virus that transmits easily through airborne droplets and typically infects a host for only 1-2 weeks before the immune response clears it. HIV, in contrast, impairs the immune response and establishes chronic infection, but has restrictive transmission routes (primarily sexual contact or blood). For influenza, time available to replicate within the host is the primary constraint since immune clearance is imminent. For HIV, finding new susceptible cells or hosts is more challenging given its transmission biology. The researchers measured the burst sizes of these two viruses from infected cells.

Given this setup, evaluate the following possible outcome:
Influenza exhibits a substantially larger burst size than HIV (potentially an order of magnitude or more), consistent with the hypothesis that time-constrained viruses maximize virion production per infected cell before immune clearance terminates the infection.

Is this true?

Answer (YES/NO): NO